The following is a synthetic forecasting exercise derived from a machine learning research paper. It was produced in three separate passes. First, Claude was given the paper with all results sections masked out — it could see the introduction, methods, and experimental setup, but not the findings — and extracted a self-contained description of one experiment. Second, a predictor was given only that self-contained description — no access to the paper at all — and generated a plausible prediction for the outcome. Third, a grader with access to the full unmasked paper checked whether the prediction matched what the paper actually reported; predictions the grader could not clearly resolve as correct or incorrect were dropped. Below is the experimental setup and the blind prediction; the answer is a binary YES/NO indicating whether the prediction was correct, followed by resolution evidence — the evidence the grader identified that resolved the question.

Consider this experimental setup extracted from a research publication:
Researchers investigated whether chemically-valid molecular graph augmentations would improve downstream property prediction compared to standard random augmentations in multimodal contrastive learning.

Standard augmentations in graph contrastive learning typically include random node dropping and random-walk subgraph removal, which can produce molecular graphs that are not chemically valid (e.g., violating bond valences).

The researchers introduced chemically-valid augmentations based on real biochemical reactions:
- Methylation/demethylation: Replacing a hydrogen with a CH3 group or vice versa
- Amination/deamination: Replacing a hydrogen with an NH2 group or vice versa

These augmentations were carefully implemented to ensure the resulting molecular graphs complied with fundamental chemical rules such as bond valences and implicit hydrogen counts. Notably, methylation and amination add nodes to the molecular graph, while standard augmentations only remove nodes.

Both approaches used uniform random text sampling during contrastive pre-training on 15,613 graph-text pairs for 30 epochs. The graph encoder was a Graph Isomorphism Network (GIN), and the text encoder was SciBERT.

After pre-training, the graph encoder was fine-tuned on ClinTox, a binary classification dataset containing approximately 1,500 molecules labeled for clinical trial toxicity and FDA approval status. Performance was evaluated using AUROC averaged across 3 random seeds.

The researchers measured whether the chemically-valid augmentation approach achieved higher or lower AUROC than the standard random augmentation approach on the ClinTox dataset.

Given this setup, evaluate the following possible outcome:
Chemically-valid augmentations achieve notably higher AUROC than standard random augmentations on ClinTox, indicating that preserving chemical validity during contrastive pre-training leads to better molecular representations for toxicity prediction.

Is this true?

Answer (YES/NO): NO